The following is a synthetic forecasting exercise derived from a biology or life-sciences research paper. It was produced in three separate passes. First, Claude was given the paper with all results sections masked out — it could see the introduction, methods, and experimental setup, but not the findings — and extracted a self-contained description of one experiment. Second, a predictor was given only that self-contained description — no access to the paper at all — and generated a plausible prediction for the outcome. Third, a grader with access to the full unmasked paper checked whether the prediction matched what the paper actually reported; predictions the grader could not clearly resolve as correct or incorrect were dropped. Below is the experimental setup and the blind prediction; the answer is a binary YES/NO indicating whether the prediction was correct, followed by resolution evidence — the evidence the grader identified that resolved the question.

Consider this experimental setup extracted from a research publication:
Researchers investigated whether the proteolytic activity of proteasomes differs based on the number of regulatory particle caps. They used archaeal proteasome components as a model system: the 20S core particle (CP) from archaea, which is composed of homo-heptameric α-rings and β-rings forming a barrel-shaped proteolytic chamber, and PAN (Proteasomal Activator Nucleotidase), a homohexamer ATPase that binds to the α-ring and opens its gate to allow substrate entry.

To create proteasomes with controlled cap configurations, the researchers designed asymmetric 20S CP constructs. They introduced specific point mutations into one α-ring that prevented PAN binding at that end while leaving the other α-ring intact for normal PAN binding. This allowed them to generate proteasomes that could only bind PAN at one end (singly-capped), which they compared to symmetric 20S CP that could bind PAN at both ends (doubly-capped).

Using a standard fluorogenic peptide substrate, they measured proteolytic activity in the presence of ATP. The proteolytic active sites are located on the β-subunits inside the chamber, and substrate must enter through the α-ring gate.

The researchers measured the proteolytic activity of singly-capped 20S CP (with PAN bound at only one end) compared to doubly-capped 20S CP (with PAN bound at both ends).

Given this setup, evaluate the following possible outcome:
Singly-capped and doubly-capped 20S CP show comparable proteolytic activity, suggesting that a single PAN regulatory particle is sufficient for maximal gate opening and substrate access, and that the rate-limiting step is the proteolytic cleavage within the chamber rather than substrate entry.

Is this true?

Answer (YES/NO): NO